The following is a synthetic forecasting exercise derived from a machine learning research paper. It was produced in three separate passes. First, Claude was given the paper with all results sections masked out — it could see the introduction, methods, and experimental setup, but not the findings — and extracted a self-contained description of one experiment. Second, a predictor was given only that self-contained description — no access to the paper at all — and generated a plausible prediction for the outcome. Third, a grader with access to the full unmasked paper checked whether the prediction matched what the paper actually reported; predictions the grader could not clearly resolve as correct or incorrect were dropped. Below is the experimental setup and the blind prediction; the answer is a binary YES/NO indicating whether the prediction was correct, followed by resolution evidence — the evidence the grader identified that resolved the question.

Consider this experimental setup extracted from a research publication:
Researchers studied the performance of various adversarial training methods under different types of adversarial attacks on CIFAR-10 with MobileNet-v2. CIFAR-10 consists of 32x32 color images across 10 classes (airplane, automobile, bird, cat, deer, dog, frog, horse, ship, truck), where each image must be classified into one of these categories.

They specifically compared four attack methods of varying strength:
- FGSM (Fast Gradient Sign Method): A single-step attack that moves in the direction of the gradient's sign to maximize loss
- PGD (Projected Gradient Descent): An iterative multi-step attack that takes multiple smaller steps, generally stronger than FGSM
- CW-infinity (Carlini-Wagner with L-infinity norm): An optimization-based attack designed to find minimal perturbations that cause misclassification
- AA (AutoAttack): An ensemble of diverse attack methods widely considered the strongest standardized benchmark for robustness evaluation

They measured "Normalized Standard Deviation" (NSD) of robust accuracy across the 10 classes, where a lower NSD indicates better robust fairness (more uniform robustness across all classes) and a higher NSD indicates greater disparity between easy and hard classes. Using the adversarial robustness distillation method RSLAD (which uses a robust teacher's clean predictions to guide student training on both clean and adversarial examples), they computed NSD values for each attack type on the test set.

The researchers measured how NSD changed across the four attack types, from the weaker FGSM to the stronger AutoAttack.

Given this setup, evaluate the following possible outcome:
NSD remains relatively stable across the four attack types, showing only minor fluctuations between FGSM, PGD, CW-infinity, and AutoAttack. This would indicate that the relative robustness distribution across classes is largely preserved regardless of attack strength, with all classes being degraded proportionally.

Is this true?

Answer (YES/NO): NO